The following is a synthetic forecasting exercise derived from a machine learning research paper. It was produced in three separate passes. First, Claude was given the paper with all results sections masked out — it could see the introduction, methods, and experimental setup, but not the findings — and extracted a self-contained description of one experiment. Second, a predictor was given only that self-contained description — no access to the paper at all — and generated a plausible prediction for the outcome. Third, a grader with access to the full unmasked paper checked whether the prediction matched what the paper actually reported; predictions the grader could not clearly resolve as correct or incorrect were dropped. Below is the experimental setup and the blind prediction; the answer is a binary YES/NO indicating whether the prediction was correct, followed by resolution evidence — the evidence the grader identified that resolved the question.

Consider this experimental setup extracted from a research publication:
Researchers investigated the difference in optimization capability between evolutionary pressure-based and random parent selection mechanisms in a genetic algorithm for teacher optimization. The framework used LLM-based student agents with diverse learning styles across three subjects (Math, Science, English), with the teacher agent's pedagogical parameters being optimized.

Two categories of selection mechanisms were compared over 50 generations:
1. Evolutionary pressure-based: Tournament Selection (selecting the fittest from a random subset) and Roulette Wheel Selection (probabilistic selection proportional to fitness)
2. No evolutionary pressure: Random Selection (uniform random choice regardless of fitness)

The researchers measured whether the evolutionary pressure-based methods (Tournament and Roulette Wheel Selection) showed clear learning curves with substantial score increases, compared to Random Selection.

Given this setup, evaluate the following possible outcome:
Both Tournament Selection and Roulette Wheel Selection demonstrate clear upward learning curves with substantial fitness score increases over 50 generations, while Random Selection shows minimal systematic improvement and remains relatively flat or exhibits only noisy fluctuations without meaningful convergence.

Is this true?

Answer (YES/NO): YES